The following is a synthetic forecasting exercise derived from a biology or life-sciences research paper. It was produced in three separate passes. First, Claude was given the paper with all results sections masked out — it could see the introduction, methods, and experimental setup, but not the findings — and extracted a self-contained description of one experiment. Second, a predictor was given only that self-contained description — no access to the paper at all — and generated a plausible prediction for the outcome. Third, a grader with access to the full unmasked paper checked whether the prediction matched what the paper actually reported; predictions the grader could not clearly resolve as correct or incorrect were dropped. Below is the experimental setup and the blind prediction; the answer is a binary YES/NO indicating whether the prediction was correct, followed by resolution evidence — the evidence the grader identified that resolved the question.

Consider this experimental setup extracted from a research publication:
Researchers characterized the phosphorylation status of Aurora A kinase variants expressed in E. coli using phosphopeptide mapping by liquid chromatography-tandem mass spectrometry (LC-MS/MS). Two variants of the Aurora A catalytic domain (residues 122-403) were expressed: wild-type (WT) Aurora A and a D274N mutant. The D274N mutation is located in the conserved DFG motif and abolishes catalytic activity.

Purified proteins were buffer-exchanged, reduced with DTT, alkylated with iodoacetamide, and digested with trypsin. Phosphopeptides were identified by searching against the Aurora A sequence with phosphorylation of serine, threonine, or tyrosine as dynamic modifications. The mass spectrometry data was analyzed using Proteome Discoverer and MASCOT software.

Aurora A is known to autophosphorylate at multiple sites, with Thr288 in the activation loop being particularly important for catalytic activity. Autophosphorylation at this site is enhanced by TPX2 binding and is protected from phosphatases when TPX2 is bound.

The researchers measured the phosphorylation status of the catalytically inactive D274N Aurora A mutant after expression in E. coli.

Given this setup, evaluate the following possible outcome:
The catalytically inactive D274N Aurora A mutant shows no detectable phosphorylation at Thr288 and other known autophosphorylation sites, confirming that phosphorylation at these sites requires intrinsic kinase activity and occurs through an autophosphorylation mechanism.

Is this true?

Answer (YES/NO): YES